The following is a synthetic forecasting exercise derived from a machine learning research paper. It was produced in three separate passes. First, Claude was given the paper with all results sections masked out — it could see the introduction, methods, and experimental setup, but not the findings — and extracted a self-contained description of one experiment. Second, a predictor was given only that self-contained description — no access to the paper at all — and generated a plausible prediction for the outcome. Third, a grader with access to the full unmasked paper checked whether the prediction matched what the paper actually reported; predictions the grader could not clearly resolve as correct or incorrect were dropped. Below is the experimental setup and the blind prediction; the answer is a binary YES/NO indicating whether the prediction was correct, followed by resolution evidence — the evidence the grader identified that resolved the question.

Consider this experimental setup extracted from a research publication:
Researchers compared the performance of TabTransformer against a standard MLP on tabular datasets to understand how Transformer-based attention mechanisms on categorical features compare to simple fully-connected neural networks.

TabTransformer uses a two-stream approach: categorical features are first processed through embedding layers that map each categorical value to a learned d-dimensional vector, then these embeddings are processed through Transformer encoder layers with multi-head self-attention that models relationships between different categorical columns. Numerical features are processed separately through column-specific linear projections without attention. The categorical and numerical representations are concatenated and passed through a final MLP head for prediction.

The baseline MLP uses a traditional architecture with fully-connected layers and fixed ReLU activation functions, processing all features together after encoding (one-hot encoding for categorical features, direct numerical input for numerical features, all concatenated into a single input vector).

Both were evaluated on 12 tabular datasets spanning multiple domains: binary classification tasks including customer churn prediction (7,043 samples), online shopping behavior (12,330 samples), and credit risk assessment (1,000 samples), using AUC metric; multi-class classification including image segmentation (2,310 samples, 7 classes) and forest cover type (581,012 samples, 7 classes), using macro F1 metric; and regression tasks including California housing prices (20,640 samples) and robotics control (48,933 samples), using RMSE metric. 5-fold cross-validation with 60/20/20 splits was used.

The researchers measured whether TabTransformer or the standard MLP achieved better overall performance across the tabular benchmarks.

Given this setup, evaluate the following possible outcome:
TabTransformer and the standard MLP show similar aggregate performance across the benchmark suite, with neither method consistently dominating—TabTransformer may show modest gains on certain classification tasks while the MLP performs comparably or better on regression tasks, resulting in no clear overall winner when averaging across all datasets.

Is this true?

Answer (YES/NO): YES